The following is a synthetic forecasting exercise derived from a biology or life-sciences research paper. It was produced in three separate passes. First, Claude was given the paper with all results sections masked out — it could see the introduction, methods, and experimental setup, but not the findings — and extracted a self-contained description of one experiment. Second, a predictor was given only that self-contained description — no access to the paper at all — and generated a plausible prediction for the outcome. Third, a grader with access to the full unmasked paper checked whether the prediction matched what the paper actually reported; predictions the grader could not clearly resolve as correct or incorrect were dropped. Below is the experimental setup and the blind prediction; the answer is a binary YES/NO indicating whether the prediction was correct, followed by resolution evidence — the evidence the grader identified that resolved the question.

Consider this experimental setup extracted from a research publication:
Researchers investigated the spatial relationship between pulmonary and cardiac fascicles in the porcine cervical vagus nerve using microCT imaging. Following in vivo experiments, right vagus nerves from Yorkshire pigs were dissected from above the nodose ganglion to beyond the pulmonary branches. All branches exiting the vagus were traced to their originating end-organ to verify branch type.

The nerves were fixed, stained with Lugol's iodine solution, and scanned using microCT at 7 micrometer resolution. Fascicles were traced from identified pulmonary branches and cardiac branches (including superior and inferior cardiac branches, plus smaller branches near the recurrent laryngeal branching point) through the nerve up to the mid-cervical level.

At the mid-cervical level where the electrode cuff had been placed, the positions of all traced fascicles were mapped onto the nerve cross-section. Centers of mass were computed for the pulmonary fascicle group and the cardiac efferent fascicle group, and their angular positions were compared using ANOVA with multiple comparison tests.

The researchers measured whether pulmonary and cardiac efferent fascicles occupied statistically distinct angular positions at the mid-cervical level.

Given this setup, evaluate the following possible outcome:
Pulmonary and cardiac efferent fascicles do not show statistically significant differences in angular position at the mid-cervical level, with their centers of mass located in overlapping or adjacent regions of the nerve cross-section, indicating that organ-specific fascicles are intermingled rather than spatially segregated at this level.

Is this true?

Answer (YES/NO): NO